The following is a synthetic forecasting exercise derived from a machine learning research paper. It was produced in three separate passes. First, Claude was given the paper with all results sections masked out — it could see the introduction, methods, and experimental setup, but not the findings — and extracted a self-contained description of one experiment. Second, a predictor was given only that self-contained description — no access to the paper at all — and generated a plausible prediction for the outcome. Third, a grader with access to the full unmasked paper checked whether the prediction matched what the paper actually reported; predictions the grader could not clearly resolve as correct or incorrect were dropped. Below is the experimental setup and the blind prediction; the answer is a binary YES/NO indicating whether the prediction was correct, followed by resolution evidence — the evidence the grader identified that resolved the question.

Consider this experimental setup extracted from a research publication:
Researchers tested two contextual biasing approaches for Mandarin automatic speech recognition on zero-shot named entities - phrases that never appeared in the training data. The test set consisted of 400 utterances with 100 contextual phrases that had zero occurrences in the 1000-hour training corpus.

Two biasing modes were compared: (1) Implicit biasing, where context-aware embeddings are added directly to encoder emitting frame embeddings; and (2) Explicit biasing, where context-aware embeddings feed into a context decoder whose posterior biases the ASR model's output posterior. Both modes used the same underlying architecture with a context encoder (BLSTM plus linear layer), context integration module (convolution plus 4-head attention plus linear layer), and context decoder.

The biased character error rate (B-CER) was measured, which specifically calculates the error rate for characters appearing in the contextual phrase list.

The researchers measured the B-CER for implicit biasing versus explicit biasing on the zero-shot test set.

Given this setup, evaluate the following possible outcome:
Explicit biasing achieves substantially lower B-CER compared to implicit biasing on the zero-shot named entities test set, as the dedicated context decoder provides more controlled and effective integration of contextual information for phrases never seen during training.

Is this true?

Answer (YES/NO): NO